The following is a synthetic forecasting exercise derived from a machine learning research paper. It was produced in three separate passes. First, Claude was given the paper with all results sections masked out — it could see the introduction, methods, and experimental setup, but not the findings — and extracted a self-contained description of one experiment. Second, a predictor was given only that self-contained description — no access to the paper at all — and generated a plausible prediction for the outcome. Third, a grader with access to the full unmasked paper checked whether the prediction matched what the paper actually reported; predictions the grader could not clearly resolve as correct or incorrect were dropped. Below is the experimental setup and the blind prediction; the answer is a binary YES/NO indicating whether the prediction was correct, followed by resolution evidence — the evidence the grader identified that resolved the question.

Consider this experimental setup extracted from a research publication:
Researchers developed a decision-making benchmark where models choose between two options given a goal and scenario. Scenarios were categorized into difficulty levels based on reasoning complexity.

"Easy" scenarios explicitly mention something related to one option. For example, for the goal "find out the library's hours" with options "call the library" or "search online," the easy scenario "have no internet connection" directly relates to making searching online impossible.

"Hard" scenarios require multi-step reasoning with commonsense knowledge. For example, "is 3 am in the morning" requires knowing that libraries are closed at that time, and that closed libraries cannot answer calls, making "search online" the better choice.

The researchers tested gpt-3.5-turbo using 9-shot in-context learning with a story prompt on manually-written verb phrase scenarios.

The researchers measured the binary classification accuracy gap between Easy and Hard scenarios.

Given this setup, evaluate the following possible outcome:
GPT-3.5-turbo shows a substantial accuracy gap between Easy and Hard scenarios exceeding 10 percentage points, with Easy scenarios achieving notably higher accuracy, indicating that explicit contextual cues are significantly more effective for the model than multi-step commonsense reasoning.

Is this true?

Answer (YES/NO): YES